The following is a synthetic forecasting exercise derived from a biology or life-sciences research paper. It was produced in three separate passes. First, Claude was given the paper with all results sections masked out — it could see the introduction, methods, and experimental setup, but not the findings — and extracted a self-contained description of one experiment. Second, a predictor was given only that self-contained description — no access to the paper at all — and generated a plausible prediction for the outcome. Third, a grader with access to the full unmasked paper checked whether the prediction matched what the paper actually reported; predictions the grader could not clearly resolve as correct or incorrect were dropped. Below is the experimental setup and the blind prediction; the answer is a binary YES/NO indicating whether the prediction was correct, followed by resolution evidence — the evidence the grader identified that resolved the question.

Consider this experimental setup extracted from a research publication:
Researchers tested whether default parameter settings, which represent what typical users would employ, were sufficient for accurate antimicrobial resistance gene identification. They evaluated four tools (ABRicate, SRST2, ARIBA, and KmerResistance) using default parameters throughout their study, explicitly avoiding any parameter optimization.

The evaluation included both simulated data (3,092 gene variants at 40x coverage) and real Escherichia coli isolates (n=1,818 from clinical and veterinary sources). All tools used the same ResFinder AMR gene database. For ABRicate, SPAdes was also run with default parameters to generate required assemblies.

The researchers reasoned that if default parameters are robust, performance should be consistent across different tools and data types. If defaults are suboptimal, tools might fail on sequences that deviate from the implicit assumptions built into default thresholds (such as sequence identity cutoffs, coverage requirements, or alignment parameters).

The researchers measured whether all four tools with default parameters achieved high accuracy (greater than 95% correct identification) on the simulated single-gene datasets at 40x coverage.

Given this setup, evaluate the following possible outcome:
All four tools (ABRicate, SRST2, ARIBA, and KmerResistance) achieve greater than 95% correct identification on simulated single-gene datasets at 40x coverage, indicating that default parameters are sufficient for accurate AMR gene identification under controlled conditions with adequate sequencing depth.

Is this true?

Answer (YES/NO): NO